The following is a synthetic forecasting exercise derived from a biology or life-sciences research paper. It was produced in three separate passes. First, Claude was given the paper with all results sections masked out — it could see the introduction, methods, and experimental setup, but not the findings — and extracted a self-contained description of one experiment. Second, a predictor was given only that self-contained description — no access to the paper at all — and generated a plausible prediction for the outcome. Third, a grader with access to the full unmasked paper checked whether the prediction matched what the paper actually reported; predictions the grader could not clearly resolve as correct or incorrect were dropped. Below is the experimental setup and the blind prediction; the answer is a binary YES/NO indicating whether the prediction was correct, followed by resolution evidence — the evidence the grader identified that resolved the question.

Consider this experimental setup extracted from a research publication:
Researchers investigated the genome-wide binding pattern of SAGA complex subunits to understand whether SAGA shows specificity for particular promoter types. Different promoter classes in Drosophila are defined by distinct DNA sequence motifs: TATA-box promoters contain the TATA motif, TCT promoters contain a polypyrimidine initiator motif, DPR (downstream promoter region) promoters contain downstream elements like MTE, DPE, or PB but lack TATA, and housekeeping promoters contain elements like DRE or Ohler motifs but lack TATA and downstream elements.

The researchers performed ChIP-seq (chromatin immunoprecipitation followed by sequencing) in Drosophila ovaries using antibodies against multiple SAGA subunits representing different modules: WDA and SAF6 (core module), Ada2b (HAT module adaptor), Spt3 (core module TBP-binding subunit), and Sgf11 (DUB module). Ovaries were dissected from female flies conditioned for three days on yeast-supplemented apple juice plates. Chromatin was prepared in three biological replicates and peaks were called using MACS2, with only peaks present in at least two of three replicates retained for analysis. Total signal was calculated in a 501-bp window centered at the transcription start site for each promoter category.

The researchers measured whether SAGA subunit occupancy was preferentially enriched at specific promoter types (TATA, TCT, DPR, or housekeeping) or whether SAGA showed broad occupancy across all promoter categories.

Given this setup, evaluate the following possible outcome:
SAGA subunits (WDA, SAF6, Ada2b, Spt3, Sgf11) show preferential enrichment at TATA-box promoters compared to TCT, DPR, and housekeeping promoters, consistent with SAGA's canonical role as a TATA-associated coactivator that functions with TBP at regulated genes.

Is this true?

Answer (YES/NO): NO